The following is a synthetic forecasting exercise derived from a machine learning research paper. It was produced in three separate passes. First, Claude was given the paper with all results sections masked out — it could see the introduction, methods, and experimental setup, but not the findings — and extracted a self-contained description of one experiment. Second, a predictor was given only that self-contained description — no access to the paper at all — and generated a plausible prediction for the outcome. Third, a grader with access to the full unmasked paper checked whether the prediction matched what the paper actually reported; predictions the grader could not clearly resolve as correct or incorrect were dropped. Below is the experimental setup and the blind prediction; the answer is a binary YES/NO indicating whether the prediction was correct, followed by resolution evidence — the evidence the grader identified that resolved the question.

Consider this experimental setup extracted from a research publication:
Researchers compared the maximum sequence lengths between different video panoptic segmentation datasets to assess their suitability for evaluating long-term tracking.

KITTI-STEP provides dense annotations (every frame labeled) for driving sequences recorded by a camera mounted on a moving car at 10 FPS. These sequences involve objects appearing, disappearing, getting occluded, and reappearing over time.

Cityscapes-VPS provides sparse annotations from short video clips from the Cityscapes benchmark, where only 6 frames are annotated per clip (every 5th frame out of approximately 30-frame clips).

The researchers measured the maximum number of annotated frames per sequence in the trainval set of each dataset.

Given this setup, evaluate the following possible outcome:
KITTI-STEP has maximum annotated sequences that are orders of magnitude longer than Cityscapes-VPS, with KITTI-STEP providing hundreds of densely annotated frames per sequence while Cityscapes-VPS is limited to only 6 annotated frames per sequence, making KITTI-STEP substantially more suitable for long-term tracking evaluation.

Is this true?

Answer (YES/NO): YES